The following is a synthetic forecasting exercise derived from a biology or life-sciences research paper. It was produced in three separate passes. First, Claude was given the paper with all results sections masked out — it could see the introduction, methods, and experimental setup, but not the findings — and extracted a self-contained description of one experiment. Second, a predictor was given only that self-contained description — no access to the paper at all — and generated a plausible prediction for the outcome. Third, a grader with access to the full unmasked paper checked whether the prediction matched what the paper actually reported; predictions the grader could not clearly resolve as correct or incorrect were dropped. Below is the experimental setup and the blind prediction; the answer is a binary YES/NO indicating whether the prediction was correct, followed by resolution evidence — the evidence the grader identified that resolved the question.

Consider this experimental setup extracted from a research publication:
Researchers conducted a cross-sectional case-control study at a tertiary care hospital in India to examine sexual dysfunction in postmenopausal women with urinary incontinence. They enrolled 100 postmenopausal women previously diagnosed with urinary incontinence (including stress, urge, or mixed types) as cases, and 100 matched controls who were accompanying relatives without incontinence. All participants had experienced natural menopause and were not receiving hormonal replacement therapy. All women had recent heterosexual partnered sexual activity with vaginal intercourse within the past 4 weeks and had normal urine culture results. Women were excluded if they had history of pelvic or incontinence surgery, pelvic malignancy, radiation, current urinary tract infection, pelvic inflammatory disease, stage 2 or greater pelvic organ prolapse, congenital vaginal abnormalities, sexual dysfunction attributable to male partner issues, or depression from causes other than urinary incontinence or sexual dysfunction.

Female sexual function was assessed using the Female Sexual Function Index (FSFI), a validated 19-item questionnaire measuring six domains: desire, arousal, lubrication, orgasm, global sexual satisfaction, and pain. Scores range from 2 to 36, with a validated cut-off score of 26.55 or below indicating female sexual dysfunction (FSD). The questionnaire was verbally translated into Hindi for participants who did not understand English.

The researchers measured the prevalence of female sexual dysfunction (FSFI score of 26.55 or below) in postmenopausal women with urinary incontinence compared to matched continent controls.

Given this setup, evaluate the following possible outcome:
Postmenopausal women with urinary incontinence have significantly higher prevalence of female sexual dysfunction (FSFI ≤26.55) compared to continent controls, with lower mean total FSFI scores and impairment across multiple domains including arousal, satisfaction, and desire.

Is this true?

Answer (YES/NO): NO